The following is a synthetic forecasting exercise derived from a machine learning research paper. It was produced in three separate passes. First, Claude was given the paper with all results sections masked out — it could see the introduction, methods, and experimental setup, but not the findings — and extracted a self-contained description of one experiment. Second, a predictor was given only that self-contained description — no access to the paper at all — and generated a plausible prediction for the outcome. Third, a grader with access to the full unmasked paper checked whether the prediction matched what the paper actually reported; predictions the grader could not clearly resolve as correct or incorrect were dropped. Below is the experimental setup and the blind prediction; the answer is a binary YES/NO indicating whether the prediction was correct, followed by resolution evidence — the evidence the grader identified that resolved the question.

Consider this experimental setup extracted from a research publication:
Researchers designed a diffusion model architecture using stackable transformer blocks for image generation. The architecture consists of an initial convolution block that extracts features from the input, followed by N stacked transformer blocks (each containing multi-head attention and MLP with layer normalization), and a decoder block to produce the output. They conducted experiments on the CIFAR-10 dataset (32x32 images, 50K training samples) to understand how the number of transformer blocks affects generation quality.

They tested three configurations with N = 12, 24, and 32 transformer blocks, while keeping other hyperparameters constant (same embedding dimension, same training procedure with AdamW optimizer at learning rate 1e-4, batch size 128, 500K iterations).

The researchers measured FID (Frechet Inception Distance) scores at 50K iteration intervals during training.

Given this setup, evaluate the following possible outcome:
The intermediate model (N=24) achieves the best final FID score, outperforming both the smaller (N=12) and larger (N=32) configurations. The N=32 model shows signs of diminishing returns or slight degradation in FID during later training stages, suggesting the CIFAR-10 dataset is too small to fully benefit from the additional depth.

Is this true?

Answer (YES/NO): NO